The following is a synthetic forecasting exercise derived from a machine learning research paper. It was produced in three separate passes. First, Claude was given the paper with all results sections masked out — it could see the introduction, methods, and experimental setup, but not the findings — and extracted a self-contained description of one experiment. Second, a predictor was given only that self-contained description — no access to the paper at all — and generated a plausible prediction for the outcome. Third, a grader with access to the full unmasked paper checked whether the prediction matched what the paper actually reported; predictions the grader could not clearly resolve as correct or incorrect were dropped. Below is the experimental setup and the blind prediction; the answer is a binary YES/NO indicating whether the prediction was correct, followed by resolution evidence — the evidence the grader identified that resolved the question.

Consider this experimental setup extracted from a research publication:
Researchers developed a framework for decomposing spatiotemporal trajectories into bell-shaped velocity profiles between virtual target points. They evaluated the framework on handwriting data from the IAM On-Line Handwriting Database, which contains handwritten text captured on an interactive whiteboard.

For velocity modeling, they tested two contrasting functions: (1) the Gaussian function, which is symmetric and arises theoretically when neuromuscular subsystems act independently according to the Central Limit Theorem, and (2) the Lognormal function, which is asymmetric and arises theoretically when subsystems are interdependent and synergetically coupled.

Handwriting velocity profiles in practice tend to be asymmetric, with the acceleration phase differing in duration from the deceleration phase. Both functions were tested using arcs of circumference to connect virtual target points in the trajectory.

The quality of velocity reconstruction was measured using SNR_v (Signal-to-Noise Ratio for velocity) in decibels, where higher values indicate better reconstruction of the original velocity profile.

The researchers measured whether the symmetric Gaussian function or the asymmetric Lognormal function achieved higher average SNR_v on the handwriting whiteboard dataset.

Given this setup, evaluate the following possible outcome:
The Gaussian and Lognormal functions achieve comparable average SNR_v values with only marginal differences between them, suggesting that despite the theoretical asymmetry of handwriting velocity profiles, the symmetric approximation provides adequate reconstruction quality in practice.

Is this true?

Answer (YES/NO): YES